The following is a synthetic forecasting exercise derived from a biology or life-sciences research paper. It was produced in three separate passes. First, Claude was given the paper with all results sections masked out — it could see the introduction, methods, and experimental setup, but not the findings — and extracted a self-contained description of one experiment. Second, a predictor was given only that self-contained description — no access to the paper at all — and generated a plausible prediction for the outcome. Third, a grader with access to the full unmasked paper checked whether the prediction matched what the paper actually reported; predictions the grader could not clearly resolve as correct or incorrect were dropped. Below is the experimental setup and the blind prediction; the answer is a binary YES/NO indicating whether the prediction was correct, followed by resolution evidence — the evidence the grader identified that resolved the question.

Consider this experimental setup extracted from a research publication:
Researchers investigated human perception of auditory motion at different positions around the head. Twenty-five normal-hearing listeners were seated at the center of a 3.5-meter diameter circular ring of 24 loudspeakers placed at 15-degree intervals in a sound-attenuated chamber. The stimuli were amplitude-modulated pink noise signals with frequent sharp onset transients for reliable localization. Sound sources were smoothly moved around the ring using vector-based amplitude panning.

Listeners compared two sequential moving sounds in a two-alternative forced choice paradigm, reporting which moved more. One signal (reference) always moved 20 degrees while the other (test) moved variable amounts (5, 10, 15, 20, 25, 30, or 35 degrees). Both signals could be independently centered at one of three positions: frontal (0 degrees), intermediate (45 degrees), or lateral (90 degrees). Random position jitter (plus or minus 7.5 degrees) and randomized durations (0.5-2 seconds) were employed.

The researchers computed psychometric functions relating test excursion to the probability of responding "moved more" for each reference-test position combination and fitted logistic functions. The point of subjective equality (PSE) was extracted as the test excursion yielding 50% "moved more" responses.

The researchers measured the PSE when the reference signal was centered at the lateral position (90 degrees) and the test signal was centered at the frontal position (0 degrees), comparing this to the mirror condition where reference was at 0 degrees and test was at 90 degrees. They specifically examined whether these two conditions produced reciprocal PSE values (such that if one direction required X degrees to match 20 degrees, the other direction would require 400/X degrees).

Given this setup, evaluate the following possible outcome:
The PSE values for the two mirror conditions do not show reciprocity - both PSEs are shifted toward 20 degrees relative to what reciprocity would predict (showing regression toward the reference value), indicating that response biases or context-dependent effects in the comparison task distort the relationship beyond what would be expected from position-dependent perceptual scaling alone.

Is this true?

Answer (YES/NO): NO